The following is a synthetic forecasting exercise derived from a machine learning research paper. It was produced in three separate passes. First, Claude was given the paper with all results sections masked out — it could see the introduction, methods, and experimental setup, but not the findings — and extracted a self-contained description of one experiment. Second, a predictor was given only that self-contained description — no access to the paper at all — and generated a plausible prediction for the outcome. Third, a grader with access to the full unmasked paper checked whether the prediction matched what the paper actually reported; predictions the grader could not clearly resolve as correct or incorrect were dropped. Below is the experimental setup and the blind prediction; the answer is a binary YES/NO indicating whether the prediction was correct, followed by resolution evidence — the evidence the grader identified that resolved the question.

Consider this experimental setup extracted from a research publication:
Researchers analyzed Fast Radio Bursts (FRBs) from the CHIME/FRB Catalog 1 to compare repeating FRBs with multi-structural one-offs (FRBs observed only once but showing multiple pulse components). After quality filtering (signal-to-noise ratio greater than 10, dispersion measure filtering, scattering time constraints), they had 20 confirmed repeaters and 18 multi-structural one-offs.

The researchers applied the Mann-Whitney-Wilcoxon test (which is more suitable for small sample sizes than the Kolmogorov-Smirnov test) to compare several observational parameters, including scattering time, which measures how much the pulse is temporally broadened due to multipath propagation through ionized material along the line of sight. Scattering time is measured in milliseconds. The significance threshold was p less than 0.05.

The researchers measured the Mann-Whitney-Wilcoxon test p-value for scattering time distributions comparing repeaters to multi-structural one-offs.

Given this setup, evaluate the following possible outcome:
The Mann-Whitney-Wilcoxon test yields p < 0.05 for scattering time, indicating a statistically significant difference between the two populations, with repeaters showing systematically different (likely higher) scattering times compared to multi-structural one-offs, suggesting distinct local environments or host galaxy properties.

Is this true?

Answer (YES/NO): YES